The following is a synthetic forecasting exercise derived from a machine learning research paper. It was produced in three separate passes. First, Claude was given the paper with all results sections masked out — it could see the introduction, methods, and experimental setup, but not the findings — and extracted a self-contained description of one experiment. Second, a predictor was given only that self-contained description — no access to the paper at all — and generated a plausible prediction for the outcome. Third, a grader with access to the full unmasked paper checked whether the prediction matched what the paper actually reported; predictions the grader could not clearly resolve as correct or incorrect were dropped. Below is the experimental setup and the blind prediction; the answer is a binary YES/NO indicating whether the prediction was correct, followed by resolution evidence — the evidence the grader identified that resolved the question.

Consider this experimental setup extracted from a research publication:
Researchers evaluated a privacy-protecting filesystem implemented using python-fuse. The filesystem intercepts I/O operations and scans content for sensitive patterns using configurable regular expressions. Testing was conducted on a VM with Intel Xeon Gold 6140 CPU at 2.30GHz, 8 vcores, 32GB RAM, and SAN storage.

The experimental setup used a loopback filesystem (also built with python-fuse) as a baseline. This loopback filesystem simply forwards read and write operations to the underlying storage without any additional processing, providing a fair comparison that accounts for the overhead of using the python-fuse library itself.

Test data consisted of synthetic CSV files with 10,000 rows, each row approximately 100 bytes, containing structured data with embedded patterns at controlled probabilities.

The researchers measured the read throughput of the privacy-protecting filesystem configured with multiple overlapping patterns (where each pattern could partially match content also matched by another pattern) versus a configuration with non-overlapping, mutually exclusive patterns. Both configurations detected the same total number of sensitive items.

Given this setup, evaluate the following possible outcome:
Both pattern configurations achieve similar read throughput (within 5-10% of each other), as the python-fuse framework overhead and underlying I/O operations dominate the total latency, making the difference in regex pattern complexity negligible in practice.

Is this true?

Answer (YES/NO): NO